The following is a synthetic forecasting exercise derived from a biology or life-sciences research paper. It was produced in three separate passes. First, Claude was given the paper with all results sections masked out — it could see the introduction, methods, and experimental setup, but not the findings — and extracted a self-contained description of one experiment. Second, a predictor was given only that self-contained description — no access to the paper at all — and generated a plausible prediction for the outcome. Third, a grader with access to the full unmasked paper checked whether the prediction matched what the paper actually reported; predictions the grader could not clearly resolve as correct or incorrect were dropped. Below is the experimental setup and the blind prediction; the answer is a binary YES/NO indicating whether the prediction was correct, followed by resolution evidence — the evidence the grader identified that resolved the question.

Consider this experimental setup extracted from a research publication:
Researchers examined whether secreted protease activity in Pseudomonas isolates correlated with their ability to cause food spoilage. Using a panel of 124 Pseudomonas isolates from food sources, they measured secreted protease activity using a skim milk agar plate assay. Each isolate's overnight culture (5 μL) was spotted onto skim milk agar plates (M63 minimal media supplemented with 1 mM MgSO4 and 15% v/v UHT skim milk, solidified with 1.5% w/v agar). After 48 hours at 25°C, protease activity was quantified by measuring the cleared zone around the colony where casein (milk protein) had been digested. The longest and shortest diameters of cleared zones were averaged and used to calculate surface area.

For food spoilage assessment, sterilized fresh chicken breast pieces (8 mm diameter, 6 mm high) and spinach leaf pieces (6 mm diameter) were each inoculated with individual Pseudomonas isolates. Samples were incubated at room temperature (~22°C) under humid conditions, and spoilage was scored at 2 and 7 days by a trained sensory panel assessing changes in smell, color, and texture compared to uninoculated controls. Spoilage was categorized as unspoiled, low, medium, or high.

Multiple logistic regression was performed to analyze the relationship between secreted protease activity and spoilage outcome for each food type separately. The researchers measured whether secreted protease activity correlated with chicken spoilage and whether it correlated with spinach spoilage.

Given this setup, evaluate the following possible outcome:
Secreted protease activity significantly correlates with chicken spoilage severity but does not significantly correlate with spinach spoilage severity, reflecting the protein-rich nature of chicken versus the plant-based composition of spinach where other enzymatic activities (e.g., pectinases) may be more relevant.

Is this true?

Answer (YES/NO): YES